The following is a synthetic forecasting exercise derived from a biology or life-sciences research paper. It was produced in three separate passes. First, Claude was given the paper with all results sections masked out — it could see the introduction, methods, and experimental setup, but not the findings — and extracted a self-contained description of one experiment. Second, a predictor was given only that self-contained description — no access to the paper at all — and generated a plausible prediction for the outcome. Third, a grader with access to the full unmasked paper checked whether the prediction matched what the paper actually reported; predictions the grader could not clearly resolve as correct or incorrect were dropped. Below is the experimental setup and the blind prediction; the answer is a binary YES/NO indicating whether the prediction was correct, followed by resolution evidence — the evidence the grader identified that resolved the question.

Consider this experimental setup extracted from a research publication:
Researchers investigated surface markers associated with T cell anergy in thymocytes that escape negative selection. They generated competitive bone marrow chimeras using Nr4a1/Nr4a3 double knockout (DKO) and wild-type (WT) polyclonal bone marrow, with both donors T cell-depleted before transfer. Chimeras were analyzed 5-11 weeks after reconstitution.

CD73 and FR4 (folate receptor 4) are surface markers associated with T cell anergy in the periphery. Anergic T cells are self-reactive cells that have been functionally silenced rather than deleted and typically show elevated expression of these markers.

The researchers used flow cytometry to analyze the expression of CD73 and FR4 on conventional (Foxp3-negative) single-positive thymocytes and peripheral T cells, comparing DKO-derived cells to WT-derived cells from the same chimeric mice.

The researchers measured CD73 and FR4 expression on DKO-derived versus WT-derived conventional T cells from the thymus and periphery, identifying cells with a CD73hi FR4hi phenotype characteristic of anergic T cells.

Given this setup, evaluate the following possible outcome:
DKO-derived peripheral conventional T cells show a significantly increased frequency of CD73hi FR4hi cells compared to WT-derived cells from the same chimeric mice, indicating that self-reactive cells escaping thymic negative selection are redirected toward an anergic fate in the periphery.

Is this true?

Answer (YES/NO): NO